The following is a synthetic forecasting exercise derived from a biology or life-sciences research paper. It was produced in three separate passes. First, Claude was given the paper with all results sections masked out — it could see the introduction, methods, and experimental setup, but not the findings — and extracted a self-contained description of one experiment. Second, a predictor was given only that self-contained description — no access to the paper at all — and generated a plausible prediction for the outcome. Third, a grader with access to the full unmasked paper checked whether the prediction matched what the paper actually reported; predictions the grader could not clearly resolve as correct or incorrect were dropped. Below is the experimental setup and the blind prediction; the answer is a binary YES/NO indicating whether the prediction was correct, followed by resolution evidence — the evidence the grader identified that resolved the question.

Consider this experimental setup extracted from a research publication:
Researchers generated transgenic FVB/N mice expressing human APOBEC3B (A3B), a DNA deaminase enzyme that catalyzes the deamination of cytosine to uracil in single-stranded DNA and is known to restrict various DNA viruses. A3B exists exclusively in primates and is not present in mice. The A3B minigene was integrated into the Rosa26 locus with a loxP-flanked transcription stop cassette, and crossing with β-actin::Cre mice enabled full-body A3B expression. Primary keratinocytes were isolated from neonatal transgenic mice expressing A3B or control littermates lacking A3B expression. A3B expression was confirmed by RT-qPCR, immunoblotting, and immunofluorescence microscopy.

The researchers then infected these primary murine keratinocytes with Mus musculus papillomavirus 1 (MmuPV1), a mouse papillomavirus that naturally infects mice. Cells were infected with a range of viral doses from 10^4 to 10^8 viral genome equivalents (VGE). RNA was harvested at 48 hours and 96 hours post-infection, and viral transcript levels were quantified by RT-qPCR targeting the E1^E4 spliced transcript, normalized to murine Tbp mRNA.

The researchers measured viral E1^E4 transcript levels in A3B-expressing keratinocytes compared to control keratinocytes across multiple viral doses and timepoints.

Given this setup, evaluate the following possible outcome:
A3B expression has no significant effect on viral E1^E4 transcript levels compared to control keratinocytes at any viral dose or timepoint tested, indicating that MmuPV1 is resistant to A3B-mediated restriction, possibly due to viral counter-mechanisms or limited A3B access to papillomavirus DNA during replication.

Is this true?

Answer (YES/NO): YES